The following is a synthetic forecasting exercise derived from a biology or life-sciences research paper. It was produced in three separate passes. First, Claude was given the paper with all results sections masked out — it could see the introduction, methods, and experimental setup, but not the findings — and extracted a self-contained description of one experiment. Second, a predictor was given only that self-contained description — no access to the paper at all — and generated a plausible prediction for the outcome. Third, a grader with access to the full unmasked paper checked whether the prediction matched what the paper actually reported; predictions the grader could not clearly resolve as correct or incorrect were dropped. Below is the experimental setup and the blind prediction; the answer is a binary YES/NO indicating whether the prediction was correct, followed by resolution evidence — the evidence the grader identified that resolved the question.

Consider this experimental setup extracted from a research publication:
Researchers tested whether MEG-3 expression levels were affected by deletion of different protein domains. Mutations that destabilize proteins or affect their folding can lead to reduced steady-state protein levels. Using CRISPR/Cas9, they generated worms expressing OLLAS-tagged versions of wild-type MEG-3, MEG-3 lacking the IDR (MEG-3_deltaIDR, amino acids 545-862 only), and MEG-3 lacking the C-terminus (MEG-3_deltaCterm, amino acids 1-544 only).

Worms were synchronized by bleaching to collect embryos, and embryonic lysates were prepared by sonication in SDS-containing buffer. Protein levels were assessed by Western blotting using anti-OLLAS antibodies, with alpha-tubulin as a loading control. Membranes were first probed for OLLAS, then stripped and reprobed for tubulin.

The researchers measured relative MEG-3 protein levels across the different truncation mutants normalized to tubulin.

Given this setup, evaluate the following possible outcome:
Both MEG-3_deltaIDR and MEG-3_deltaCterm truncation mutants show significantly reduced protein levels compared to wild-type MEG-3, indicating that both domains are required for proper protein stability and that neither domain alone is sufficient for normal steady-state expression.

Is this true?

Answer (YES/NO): NO